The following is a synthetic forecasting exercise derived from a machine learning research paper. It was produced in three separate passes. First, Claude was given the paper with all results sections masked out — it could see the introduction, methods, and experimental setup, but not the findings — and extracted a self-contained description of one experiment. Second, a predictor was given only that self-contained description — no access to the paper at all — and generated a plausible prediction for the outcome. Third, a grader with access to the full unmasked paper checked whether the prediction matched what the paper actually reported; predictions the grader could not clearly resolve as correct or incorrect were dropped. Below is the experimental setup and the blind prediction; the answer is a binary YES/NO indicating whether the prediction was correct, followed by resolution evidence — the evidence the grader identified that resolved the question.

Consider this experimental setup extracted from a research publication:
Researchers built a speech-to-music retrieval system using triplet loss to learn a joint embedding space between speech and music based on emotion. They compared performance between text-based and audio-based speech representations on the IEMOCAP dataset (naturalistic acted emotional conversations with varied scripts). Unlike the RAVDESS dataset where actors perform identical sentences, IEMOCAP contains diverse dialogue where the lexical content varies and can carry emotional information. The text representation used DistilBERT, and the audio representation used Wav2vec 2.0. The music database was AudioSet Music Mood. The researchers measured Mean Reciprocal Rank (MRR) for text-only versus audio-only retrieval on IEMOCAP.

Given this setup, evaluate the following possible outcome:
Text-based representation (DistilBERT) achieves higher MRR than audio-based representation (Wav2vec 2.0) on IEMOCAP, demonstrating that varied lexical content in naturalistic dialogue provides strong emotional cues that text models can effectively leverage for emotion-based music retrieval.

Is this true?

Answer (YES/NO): NO